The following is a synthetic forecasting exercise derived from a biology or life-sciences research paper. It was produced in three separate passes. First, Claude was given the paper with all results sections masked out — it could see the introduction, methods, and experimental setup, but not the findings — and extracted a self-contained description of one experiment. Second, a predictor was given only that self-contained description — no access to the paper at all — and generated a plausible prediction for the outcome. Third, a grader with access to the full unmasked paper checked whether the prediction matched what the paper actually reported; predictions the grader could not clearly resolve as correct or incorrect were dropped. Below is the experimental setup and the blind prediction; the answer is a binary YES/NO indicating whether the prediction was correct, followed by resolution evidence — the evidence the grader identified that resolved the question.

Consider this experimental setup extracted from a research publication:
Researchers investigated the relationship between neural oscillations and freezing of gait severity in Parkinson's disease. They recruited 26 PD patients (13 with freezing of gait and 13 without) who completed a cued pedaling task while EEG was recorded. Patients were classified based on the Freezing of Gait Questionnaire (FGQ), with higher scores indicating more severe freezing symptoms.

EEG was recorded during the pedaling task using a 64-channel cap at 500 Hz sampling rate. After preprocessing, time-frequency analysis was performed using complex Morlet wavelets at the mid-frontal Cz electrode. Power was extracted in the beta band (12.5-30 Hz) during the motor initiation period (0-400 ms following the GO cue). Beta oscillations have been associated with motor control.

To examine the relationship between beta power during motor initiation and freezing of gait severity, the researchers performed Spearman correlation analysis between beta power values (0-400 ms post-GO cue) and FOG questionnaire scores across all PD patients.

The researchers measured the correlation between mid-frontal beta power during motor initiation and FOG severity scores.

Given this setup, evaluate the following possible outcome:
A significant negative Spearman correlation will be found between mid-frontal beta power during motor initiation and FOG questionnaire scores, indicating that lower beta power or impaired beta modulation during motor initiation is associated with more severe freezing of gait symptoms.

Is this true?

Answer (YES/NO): NO